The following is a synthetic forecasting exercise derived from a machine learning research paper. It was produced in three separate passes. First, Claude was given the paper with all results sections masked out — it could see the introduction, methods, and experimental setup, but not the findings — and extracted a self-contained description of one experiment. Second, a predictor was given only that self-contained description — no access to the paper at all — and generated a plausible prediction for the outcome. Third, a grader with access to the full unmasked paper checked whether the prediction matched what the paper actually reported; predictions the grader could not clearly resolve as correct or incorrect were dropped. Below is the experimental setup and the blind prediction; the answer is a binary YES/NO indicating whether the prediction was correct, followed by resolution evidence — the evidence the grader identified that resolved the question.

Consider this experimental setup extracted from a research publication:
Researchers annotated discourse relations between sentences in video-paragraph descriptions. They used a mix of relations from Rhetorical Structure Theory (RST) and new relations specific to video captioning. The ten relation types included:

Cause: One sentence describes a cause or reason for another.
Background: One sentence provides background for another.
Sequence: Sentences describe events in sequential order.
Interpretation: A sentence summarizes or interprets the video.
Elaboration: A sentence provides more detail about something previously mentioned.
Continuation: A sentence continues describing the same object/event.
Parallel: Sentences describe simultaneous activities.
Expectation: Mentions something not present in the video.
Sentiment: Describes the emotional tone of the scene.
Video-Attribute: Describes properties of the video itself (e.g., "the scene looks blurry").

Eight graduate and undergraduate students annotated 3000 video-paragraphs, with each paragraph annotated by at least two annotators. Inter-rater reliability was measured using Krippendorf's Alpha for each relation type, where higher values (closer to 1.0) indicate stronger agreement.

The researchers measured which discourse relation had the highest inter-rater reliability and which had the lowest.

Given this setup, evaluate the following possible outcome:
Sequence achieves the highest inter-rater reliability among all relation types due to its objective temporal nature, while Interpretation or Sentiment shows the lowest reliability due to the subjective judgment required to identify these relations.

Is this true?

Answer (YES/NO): NO